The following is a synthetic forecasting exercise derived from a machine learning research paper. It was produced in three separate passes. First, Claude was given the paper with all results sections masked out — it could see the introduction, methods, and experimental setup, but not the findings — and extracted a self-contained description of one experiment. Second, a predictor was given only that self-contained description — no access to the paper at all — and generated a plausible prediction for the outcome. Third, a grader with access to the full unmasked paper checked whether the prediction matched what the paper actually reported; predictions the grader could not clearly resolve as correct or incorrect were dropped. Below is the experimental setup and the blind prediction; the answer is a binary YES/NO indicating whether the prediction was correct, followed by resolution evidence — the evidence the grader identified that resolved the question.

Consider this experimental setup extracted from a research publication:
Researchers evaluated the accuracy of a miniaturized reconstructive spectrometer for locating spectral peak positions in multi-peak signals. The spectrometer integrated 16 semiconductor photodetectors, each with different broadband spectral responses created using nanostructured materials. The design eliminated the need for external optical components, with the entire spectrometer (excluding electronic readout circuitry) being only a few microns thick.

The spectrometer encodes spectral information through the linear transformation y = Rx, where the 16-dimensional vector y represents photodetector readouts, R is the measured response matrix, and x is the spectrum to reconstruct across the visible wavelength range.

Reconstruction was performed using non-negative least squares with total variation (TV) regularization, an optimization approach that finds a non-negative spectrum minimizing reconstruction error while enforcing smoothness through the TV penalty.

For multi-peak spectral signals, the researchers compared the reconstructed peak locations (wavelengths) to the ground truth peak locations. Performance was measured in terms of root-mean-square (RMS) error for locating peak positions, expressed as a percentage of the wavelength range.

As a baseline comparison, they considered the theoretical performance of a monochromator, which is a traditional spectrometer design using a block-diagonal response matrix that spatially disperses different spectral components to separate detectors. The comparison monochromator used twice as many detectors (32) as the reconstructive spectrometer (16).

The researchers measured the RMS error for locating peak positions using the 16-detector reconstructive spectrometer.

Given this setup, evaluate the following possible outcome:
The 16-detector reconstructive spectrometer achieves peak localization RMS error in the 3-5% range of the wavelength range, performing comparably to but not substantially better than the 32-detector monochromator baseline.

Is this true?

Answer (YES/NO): NO